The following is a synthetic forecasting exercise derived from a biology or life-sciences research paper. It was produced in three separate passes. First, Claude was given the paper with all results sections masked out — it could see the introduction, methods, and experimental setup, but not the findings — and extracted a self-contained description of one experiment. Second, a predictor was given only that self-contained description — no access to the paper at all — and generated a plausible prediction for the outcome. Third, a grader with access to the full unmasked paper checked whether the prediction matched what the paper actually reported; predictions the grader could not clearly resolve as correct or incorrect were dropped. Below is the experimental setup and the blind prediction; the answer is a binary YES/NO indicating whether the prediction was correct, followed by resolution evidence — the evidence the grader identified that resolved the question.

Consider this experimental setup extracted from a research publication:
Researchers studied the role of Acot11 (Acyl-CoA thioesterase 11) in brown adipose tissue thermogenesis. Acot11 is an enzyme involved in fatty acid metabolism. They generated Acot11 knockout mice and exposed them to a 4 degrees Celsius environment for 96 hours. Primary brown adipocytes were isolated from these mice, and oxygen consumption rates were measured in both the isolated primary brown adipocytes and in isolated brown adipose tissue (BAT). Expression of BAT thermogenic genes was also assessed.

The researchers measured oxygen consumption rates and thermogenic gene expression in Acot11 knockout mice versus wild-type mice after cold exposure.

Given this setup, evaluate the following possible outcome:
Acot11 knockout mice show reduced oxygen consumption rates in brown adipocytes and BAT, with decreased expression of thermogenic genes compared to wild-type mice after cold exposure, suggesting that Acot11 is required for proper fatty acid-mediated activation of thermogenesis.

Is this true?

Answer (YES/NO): NO